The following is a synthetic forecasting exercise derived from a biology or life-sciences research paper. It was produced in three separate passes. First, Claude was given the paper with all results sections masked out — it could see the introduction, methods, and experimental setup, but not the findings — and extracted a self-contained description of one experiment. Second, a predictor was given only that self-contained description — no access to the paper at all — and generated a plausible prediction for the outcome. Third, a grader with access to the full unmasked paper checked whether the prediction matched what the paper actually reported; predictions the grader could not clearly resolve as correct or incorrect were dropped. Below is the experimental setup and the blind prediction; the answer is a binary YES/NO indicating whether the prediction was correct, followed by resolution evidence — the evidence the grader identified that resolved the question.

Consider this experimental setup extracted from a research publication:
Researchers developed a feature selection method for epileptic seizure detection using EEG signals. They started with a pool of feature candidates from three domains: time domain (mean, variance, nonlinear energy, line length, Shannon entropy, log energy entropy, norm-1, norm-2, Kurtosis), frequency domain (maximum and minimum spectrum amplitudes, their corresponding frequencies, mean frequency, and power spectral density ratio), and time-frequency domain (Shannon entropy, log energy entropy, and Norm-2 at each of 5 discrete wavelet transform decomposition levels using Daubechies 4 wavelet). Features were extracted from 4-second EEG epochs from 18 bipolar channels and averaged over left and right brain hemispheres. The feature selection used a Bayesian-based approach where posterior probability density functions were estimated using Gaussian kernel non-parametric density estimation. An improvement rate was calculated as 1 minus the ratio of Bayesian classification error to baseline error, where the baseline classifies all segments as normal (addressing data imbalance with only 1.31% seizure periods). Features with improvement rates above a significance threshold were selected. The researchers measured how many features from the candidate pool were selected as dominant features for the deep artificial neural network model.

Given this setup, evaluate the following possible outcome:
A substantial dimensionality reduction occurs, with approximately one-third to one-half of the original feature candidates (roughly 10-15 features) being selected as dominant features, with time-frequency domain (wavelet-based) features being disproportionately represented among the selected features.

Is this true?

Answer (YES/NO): NO